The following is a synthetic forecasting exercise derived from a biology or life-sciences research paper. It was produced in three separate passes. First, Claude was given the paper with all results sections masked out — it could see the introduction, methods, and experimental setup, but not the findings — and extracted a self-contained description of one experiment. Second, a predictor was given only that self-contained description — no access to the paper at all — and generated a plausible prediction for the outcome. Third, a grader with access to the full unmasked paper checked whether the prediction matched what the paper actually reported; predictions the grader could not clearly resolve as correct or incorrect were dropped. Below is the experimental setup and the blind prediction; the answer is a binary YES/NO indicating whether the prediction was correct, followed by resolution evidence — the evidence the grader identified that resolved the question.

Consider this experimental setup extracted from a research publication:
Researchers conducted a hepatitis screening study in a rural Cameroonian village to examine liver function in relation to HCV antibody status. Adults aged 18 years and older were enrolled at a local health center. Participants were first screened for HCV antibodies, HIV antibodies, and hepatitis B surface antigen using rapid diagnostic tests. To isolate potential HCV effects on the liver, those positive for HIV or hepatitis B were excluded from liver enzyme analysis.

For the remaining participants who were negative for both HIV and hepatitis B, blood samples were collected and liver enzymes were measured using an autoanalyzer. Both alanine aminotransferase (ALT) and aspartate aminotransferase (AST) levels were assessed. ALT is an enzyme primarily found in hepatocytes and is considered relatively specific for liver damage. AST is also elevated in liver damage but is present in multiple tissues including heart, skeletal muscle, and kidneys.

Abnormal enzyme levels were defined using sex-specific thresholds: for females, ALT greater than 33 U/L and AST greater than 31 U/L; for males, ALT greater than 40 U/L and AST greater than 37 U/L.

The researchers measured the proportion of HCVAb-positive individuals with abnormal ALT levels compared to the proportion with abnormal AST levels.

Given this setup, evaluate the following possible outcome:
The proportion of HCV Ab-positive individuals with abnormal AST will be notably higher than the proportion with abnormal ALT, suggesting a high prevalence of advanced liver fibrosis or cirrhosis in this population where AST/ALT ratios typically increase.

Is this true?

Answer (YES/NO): NO